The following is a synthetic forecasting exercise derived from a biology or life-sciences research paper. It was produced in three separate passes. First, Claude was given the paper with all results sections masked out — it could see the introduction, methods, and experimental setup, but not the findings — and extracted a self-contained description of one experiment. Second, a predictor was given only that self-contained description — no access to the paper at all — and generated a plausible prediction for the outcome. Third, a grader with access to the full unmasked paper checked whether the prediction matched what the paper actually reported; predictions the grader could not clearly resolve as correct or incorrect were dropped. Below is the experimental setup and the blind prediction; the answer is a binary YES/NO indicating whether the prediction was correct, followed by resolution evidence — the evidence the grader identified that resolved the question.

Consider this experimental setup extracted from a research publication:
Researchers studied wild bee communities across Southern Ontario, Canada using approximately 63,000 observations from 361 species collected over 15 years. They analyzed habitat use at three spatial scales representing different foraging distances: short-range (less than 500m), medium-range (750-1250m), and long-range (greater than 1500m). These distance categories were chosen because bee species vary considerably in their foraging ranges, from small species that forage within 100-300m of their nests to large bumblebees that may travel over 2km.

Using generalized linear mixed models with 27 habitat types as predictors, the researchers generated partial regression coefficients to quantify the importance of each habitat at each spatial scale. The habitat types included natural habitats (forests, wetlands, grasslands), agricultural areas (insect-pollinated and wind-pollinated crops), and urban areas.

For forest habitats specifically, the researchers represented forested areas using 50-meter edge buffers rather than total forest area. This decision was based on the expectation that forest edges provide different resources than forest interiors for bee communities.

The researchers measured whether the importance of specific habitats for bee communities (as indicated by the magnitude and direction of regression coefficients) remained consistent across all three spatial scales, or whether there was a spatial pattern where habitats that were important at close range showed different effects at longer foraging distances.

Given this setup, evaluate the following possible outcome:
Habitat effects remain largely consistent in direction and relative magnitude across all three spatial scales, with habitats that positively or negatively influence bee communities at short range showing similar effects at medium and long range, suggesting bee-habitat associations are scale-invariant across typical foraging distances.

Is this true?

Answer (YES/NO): NO